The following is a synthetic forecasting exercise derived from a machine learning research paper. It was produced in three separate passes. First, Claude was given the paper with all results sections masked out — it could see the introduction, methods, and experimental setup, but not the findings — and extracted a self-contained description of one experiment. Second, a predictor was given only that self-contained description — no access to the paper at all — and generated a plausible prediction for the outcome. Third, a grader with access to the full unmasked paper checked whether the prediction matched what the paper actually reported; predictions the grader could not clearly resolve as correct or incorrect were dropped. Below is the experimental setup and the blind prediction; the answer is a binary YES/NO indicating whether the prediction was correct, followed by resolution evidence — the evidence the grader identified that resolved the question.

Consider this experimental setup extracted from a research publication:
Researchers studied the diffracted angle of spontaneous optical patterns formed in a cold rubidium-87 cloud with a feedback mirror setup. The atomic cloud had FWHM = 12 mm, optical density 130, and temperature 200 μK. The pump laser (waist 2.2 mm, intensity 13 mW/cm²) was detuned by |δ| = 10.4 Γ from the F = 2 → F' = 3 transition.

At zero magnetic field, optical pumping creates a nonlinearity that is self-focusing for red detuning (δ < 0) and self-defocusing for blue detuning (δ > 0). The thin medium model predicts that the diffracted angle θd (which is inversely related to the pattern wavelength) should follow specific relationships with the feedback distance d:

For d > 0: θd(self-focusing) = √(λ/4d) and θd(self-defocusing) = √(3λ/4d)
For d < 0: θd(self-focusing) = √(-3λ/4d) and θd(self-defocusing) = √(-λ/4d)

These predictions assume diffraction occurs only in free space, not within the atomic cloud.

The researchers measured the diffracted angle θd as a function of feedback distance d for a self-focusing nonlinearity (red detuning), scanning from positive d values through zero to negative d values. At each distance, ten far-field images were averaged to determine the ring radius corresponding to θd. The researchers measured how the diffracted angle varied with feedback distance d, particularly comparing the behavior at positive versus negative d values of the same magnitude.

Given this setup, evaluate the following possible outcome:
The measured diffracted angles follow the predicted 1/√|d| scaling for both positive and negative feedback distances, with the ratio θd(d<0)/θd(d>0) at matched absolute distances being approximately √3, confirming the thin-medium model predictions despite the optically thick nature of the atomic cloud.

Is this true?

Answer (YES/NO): NO